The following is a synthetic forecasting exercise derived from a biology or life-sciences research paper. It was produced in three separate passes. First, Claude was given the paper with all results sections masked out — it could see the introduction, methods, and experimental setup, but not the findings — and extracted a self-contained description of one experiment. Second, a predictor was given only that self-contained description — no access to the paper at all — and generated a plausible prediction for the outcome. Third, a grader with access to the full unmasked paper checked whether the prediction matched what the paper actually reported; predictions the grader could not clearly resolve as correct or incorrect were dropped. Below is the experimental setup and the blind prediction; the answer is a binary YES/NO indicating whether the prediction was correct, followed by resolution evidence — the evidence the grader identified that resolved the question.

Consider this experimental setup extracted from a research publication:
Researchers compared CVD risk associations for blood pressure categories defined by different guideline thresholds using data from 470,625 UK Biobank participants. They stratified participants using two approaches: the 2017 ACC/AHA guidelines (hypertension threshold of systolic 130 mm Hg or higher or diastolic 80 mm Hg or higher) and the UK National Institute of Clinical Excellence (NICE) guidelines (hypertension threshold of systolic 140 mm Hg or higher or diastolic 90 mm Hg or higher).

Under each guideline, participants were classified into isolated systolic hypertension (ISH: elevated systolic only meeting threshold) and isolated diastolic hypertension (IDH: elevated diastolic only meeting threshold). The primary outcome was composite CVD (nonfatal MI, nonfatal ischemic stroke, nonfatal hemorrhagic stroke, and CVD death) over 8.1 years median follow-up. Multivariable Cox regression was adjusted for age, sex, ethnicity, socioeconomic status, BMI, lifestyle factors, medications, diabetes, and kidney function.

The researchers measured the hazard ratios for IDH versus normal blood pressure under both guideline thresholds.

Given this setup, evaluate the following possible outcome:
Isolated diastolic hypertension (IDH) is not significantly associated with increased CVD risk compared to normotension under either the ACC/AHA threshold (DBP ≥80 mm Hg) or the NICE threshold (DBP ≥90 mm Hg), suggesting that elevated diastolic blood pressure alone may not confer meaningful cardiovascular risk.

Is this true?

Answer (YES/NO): NO